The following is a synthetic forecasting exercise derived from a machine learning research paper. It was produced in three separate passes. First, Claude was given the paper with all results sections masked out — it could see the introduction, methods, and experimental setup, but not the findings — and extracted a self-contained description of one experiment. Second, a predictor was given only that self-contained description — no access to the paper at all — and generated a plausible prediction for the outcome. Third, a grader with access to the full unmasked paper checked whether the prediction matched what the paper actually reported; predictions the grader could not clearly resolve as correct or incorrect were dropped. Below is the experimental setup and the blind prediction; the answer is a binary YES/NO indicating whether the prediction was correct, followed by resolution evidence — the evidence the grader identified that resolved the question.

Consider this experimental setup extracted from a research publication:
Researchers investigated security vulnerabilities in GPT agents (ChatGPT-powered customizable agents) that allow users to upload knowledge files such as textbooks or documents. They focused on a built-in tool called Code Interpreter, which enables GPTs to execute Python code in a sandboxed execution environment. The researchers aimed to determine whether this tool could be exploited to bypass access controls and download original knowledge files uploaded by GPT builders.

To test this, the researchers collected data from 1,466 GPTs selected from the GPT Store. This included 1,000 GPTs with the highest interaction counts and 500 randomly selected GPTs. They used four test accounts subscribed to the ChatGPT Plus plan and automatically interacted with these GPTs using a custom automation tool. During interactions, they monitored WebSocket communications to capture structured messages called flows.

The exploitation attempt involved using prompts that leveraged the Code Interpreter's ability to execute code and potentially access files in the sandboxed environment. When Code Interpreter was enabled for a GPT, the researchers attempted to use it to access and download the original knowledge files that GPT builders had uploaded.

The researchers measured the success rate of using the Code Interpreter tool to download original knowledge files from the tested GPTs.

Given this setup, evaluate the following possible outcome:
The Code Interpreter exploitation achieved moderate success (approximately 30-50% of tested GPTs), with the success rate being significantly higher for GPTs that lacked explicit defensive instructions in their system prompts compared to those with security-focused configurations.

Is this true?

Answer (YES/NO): NO